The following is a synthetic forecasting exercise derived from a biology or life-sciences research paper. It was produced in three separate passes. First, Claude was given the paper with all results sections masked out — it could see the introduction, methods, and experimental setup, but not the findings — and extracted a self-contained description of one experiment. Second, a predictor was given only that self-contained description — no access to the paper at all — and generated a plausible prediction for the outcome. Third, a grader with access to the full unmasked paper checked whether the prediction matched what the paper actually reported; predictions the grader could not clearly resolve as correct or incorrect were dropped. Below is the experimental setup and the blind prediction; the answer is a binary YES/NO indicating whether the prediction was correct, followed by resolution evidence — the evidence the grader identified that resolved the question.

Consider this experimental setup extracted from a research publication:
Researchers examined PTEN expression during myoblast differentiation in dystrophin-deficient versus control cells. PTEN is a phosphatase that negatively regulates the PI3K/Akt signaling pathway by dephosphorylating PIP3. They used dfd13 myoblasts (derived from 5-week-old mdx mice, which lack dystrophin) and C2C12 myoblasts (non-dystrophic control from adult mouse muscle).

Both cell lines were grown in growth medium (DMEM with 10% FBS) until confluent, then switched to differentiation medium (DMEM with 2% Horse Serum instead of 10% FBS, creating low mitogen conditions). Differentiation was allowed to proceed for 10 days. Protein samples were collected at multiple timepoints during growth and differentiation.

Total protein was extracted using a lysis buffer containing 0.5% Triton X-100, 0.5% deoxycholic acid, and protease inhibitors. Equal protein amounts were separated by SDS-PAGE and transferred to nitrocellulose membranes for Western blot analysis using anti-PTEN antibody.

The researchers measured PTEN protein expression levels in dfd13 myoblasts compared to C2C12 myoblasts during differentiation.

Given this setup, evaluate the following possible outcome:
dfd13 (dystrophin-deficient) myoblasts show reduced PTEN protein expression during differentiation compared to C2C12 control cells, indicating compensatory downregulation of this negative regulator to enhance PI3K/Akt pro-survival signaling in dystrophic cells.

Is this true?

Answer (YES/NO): NO